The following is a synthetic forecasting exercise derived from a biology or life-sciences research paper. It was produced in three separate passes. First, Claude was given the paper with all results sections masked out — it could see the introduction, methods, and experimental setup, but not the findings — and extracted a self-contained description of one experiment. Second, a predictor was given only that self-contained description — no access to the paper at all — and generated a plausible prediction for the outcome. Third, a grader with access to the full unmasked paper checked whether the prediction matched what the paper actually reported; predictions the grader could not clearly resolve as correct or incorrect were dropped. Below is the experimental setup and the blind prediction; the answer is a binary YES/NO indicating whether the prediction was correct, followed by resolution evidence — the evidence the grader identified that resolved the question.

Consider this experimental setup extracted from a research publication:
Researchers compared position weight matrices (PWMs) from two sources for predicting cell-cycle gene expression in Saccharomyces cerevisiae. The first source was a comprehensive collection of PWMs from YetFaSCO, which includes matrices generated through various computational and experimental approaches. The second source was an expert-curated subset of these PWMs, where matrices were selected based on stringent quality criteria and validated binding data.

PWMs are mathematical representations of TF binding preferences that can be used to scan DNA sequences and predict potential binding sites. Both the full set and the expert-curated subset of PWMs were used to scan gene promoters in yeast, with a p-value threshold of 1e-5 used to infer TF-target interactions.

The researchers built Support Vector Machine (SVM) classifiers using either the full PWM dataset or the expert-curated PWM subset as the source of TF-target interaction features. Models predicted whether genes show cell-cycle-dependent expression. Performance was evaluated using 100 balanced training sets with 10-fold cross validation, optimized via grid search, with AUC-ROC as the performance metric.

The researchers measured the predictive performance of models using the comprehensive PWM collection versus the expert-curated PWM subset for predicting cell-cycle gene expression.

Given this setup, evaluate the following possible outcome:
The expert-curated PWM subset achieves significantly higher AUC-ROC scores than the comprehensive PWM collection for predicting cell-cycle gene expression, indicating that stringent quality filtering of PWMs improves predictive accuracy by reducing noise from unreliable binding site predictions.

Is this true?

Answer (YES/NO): NO